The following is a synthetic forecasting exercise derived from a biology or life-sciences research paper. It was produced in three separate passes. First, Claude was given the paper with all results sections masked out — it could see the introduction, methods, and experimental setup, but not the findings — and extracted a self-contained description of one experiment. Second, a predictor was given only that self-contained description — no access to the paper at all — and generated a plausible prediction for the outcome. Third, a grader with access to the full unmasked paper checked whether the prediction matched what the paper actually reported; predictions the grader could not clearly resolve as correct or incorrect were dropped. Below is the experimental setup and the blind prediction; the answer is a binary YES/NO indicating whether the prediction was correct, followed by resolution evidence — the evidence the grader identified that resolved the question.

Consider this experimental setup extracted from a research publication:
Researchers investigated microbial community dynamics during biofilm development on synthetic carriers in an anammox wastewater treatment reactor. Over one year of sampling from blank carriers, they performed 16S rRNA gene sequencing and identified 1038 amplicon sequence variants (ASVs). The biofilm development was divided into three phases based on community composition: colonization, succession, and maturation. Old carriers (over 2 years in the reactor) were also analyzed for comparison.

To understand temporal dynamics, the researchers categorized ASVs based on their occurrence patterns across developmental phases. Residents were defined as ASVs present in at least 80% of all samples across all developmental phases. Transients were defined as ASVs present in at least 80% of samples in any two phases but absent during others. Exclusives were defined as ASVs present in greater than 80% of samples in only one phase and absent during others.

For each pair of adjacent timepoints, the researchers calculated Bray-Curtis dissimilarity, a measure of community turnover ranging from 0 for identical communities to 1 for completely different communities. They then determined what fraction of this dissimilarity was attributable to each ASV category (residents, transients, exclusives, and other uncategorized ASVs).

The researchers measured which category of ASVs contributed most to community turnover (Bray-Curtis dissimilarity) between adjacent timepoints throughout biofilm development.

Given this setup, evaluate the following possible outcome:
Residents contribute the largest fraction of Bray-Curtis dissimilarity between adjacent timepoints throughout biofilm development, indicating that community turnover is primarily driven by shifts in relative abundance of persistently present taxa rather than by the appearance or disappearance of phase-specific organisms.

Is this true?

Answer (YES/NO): YES